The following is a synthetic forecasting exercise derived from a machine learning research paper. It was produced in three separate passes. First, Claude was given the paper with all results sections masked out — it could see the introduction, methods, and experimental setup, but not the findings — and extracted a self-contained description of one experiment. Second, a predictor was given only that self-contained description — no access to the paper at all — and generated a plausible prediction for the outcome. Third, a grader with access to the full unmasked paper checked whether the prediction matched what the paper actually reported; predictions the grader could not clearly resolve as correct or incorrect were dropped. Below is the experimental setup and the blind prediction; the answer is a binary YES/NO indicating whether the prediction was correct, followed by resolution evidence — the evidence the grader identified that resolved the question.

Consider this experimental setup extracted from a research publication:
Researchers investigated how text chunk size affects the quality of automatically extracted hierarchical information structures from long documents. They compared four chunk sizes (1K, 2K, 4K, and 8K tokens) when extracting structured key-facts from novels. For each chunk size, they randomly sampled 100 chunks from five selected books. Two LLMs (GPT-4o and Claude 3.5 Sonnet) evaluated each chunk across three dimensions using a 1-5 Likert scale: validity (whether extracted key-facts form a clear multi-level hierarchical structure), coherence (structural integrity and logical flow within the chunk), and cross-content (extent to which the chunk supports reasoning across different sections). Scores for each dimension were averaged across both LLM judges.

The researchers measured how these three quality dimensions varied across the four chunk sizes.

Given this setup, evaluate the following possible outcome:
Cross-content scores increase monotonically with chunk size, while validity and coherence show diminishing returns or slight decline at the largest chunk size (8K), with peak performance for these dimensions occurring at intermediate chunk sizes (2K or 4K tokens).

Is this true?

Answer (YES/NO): NO